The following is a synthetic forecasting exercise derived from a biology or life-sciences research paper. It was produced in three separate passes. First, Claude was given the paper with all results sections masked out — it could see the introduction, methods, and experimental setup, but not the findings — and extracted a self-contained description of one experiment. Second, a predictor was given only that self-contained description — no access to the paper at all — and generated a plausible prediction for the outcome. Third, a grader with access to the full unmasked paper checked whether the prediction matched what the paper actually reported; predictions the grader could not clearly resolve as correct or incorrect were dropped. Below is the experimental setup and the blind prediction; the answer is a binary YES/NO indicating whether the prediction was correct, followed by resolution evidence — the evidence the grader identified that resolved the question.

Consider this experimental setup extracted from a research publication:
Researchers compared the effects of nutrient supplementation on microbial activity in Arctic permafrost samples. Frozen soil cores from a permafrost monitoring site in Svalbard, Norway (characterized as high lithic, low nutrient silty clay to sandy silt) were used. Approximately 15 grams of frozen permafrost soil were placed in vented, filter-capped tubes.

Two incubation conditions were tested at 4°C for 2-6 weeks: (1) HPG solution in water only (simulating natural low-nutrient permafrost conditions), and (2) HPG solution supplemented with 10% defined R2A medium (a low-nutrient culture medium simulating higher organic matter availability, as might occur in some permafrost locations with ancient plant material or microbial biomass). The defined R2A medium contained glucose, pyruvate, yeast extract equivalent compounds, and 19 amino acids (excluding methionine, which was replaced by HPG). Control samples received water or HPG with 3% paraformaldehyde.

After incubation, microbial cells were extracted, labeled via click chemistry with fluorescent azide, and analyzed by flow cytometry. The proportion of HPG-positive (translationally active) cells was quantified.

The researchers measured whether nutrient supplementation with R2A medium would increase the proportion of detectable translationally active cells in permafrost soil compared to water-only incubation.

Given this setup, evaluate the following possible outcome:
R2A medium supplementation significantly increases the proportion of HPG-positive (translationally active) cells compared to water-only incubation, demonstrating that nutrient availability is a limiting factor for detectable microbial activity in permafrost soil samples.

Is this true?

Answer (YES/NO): NO